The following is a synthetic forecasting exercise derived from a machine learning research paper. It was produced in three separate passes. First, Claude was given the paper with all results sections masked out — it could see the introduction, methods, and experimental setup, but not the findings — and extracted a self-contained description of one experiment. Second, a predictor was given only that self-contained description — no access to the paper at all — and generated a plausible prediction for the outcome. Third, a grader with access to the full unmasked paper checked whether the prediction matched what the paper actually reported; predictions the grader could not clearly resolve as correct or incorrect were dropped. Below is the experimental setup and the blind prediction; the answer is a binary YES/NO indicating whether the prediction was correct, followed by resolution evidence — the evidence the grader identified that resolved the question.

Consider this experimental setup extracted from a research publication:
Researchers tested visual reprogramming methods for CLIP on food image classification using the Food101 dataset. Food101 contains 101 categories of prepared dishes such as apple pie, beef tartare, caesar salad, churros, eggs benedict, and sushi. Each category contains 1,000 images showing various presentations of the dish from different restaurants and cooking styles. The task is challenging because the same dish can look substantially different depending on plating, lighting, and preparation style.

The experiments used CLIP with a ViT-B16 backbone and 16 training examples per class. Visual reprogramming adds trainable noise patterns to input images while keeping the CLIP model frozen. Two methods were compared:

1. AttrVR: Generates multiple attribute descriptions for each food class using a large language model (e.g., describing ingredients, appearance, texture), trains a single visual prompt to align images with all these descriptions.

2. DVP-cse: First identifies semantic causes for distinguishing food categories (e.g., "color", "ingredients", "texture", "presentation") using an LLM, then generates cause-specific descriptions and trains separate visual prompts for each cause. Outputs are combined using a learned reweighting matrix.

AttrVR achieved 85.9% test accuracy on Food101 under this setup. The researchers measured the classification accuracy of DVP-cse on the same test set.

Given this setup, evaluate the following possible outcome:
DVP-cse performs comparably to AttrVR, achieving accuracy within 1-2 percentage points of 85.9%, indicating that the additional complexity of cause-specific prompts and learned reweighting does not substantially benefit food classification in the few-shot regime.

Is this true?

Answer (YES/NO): YES